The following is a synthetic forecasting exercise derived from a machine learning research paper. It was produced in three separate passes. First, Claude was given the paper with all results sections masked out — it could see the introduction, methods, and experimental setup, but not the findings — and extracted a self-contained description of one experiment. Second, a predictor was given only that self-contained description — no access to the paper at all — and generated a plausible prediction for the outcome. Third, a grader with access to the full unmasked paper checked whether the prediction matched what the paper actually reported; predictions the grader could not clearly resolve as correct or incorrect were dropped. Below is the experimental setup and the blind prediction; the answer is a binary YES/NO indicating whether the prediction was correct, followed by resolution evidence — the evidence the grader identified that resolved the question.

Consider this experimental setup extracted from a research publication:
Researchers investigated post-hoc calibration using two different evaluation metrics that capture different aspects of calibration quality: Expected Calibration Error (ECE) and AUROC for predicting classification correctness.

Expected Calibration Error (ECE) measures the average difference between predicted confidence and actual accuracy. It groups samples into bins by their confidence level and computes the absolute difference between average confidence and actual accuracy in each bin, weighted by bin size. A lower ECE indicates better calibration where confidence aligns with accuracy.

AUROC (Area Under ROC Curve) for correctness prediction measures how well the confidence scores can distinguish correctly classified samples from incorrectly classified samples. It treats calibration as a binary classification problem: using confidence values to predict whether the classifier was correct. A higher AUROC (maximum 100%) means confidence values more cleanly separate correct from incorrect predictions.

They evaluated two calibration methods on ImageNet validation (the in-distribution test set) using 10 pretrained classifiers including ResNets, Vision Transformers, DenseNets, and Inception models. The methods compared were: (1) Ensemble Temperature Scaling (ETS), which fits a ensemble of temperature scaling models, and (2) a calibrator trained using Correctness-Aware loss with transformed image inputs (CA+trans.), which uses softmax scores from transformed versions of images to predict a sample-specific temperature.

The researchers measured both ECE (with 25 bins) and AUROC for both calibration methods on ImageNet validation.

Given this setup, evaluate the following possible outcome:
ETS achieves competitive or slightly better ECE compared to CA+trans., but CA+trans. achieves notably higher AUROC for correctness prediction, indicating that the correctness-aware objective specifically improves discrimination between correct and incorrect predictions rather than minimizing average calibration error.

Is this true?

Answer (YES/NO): YES